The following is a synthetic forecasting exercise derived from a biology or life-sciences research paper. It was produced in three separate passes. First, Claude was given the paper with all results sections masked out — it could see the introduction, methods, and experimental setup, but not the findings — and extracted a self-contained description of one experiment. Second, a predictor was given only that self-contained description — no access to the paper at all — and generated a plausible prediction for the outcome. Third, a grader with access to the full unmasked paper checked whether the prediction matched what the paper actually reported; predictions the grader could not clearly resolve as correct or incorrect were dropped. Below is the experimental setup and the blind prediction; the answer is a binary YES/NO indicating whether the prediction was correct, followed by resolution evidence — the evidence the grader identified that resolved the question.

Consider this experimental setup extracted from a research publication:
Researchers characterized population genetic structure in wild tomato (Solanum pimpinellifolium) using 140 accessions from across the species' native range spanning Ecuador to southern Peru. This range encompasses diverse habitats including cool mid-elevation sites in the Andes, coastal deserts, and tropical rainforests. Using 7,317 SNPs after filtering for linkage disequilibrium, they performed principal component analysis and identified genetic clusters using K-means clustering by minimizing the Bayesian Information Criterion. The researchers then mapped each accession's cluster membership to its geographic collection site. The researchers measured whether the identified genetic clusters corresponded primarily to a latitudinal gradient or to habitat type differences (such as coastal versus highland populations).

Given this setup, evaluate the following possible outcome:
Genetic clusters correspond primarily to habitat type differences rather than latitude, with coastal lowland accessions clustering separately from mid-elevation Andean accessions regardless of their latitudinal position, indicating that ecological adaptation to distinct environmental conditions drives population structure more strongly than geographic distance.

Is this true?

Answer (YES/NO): NO